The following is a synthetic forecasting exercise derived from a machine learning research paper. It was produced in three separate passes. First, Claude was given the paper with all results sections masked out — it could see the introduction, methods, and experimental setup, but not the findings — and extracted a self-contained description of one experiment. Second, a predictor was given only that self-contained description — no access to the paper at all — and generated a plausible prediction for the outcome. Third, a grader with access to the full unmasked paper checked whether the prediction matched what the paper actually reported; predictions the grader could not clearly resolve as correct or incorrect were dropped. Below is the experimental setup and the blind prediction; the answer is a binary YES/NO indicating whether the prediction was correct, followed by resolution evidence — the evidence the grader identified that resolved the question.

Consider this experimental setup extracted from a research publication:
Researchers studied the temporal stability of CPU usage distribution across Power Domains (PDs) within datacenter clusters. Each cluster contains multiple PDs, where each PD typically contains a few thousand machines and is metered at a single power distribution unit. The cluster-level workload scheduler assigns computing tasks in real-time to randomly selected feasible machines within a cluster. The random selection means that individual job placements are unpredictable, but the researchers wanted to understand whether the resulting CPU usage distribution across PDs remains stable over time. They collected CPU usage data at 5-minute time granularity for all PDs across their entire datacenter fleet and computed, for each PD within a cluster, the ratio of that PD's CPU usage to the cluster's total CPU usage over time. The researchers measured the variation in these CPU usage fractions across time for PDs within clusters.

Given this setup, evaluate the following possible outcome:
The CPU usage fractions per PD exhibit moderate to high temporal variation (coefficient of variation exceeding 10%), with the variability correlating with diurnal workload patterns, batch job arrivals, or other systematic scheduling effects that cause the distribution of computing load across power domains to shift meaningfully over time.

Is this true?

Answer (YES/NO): NO